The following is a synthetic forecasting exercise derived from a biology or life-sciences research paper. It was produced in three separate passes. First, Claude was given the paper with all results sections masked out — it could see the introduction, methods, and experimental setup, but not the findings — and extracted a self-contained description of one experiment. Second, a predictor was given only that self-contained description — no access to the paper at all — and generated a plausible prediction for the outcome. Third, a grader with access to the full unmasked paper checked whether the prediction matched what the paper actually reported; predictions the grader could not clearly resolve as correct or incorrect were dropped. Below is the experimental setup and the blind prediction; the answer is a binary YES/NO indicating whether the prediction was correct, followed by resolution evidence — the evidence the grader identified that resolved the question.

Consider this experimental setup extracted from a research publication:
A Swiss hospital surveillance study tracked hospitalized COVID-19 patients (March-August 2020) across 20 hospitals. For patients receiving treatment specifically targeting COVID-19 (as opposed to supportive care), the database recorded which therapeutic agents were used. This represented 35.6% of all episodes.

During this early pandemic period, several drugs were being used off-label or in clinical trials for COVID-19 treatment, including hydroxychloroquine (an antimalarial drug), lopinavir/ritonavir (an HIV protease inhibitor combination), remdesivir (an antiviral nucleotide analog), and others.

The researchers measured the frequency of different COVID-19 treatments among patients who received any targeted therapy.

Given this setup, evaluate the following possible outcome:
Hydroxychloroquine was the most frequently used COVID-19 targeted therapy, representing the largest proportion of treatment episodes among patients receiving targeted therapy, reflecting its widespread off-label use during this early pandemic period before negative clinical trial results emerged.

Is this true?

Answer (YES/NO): YES